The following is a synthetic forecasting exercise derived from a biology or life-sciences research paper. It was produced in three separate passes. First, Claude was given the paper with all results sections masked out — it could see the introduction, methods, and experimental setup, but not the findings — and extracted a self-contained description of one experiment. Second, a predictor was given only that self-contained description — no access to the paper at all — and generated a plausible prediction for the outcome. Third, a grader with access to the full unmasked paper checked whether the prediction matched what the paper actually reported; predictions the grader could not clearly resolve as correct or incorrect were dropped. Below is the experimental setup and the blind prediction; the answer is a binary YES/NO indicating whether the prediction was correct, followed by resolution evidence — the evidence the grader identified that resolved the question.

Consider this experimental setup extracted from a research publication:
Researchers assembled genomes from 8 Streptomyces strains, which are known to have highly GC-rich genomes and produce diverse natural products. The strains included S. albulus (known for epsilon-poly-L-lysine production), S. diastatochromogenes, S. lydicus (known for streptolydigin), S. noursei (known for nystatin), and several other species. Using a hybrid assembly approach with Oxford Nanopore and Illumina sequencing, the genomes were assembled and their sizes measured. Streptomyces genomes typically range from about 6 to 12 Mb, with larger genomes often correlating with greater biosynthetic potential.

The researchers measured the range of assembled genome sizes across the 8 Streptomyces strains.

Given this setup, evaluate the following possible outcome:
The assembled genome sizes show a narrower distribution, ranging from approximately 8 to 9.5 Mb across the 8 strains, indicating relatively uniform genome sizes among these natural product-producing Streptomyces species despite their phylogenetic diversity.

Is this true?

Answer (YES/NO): NO